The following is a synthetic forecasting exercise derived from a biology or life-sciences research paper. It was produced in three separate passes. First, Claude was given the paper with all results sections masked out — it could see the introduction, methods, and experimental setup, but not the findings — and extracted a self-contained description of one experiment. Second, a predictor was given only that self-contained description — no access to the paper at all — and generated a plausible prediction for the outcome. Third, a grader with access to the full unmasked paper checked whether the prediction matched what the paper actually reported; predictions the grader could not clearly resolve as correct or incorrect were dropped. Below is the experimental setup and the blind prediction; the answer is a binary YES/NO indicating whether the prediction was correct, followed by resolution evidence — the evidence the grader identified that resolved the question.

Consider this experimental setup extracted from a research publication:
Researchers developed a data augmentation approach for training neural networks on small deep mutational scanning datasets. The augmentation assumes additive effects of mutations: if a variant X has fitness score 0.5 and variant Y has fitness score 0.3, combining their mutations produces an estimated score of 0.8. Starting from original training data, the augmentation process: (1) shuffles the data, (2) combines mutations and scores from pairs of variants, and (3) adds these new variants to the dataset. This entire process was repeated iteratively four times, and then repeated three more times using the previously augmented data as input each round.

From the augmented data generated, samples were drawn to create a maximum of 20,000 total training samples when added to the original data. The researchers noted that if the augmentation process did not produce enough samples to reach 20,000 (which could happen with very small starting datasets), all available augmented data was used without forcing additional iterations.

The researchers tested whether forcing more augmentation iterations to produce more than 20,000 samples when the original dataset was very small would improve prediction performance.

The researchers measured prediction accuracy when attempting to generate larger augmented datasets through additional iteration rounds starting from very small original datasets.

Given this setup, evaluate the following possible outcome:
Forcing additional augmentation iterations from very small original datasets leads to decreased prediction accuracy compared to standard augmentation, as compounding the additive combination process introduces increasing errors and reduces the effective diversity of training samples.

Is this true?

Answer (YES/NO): YES